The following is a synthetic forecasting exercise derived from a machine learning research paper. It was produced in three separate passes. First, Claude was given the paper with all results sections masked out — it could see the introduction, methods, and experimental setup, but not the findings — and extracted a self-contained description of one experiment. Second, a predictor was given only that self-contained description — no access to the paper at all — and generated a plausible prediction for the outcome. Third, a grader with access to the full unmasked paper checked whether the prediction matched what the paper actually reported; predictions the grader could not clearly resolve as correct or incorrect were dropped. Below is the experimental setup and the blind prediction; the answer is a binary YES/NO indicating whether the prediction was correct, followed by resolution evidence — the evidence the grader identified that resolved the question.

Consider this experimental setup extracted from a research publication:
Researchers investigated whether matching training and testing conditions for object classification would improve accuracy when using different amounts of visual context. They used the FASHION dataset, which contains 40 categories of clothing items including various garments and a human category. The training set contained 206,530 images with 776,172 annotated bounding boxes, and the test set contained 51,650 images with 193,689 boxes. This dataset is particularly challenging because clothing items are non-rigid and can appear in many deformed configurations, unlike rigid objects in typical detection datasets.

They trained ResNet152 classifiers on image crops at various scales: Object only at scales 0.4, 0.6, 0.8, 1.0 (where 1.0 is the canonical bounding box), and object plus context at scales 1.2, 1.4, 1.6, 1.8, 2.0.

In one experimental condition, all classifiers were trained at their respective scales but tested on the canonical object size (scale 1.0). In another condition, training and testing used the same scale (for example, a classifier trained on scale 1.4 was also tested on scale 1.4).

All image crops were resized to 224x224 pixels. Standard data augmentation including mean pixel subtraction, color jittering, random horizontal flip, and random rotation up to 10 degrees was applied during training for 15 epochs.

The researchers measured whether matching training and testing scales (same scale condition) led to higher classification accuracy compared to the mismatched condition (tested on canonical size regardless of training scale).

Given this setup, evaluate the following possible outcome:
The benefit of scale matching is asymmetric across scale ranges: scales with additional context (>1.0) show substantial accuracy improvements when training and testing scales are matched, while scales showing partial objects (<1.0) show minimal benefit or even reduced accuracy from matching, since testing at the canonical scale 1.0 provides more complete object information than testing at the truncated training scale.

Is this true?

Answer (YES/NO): NO